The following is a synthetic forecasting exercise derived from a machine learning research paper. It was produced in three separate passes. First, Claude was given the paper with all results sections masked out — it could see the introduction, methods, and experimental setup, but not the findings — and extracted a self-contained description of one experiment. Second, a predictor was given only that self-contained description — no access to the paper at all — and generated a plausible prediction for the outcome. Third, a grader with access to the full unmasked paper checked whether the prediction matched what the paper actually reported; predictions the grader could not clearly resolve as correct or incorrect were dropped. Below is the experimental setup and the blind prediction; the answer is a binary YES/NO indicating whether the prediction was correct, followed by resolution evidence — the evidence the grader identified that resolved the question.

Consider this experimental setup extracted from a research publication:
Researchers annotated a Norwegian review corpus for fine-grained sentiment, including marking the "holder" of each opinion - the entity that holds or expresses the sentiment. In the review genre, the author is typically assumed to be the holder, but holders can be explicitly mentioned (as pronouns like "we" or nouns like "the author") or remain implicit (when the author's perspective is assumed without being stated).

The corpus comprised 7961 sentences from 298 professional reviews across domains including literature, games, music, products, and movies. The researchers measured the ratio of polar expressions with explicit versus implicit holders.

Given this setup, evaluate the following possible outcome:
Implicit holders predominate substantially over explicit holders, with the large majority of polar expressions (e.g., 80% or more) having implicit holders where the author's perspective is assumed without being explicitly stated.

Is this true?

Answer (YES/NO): YES